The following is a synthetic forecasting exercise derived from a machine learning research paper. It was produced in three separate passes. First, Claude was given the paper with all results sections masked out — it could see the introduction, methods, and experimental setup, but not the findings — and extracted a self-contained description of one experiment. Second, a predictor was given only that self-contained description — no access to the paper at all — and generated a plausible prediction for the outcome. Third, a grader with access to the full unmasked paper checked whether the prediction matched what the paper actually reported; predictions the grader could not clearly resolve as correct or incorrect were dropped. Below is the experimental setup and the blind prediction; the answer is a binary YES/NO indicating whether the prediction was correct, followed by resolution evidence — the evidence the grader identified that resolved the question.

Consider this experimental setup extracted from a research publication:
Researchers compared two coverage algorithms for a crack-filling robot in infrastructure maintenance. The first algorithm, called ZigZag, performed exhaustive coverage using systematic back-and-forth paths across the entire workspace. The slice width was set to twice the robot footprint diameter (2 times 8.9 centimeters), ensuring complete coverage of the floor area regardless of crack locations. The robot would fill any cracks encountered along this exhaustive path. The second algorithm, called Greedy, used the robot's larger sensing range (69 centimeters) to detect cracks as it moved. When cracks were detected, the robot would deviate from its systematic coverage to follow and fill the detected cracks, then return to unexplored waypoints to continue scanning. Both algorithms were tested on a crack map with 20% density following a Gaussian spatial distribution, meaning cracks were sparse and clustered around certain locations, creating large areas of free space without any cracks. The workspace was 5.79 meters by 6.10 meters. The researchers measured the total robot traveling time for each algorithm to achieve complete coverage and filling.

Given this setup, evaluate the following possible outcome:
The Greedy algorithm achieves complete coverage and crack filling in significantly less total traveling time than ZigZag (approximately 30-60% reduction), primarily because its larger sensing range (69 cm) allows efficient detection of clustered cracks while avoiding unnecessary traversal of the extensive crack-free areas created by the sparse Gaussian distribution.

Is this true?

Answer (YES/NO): YES